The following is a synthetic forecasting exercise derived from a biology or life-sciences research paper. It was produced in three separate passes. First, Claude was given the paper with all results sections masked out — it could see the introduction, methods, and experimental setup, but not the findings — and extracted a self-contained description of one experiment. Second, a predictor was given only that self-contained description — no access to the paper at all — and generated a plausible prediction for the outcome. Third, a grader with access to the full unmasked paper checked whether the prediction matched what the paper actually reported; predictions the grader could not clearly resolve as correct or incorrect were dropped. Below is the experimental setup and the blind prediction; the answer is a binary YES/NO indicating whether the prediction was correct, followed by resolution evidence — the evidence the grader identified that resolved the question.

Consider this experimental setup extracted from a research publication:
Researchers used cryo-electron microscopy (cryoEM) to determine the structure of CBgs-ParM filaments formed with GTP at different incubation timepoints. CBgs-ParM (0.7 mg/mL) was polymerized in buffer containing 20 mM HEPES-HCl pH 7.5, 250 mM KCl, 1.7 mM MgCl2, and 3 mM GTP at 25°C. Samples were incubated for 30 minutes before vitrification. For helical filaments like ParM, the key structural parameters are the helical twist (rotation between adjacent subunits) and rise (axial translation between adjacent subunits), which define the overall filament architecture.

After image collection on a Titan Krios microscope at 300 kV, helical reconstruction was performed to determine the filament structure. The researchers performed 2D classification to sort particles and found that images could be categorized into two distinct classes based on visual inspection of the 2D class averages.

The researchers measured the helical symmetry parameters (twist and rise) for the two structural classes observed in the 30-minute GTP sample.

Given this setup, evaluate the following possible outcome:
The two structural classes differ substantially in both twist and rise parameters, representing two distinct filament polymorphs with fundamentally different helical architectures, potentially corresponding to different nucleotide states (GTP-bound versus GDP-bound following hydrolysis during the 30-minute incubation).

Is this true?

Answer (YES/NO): NO